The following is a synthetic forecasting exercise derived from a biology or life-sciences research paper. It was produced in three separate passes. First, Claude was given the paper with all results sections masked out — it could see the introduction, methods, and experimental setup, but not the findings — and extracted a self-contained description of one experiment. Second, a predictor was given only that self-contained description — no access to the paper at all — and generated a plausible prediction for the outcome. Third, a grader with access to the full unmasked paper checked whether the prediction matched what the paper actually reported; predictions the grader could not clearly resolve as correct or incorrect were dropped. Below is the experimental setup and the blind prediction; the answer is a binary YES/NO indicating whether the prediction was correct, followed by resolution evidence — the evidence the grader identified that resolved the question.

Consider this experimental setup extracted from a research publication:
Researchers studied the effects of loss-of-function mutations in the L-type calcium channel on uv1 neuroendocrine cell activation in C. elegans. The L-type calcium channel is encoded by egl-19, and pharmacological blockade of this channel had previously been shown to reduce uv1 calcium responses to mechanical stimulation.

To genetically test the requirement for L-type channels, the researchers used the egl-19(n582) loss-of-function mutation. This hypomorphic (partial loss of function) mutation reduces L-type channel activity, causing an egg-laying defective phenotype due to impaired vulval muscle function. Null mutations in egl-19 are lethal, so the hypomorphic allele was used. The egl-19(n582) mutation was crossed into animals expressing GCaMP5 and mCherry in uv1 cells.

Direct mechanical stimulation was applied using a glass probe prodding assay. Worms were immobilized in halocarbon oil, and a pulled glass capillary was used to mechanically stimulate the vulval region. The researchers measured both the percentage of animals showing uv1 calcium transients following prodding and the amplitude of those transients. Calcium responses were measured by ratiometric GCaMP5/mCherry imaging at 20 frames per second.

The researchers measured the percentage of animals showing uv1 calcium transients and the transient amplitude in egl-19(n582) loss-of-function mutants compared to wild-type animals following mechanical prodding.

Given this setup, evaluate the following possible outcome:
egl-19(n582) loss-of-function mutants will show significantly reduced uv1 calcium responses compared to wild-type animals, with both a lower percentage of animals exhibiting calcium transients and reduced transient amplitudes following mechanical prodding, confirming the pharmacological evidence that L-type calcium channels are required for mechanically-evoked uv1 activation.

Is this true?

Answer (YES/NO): NO